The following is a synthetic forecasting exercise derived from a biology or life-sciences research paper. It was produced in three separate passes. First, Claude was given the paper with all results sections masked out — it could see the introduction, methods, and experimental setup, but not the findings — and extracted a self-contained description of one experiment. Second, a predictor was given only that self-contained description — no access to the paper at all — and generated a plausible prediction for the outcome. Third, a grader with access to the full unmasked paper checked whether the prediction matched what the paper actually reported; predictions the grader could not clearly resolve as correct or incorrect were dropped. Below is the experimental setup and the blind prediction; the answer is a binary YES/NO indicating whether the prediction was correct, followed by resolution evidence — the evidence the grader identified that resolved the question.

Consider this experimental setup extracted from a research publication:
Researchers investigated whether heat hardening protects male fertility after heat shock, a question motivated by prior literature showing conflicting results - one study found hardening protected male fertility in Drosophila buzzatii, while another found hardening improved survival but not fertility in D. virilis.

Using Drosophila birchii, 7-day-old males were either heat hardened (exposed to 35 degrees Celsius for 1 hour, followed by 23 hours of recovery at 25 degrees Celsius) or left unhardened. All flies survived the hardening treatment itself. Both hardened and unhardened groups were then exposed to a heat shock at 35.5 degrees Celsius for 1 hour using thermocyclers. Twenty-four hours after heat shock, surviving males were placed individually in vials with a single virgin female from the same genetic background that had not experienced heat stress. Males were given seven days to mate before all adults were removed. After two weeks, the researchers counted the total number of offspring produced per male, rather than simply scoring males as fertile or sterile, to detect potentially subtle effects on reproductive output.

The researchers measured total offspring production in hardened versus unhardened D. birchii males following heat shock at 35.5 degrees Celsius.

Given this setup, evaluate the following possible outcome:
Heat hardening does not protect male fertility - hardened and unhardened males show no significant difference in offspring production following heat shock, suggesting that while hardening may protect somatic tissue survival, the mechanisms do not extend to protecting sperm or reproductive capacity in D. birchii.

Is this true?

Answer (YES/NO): NO